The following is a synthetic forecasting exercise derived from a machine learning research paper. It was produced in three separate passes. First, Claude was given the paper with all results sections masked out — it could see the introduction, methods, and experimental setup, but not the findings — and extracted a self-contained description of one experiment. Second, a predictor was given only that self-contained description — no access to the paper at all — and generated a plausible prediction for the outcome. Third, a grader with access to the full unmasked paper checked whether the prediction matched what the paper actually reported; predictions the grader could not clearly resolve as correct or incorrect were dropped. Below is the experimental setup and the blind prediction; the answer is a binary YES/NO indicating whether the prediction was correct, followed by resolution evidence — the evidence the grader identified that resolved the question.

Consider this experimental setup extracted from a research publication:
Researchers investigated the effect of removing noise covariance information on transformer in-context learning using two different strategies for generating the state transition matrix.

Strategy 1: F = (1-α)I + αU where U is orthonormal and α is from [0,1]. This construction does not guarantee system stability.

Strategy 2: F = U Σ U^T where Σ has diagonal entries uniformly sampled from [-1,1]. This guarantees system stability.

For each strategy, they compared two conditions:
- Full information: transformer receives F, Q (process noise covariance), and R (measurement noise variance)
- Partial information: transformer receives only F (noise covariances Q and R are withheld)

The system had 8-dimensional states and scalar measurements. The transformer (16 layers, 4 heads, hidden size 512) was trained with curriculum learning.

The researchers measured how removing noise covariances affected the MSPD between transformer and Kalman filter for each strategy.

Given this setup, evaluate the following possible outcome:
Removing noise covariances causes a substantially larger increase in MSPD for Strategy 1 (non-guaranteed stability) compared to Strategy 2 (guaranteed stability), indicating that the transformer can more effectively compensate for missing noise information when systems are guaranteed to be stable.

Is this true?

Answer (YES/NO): NO